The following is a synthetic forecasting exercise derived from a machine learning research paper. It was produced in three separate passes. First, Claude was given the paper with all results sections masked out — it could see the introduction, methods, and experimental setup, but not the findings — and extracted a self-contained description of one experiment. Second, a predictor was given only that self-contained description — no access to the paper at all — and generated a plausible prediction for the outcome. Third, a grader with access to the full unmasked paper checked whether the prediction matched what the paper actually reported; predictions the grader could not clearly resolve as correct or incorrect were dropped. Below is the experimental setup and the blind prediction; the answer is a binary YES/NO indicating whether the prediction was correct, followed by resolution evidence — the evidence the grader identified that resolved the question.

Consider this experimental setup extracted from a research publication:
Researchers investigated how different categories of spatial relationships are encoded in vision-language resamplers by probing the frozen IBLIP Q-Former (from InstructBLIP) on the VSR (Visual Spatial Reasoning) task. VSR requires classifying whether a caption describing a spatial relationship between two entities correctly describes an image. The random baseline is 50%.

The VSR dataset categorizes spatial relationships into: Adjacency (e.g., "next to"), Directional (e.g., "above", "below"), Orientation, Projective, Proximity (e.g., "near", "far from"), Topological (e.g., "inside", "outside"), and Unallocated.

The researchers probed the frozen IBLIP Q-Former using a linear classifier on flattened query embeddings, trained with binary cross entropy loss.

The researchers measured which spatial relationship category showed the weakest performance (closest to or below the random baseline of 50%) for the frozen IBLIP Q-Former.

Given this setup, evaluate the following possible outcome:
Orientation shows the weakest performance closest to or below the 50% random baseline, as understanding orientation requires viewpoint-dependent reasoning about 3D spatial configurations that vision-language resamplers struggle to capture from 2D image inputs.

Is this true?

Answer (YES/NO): NO